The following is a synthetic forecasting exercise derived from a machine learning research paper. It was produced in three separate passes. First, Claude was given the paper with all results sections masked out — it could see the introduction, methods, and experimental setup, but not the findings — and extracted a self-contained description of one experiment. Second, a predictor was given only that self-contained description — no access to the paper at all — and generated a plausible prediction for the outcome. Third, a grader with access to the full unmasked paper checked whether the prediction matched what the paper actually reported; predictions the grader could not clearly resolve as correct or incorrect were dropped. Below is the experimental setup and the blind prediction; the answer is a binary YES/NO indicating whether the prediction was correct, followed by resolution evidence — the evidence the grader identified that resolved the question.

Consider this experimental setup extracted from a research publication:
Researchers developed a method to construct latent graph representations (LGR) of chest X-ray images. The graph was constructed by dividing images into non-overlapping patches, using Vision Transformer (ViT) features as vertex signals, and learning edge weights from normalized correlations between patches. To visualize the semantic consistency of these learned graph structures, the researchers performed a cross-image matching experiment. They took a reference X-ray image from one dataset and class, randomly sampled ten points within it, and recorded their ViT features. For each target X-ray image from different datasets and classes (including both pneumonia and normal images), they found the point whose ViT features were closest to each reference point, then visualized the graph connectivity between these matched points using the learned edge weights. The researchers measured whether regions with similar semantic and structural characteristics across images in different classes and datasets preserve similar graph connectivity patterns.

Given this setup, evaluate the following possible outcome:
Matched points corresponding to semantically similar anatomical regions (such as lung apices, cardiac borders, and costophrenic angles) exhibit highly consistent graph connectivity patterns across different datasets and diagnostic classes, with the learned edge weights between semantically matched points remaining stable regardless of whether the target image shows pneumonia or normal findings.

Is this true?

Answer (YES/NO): NO